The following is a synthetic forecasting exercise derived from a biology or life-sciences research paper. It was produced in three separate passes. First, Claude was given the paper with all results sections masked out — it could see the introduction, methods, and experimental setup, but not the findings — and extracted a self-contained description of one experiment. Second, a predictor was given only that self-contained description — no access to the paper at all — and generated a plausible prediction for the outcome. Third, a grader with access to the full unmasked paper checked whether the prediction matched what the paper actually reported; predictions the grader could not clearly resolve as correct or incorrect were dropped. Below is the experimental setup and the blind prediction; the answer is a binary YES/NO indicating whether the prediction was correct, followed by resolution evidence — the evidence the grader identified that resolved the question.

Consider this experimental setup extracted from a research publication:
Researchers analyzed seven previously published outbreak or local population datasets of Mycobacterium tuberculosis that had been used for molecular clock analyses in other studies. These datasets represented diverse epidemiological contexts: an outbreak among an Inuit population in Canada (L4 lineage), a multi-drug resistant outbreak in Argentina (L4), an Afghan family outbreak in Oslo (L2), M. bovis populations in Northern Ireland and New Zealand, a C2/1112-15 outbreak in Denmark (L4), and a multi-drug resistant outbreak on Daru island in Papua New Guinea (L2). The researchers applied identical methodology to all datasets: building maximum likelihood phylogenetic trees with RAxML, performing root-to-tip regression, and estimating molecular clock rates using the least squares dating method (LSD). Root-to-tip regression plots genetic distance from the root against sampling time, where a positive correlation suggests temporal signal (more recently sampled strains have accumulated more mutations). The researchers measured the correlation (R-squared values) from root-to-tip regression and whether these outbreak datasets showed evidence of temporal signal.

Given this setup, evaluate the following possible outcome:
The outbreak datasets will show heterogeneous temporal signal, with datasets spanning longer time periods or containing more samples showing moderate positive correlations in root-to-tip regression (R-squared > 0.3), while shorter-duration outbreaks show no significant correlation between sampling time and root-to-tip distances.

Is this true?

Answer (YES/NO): NO